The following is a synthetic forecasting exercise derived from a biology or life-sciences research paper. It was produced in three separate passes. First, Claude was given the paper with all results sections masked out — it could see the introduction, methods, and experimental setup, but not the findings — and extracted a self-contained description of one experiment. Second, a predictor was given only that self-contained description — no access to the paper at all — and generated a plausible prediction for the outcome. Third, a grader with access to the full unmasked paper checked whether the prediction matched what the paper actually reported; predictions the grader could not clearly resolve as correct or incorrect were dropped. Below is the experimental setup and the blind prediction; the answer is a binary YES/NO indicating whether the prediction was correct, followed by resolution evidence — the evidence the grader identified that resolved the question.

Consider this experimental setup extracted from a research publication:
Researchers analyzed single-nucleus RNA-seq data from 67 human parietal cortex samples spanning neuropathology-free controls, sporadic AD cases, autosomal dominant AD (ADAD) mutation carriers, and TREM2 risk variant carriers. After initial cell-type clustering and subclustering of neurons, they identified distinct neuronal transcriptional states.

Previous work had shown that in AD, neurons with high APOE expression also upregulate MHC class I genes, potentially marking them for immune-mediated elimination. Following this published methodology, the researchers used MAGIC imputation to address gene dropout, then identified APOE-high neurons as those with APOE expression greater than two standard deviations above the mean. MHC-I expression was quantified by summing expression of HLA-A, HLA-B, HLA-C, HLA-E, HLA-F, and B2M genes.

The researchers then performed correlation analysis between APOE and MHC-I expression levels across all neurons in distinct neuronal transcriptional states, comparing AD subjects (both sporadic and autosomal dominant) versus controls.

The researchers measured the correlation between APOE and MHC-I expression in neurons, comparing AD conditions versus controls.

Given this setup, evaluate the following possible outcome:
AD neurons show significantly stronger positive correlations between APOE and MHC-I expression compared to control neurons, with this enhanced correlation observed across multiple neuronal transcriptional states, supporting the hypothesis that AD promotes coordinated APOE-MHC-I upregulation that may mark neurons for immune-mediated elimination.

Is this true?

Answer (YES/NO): NO